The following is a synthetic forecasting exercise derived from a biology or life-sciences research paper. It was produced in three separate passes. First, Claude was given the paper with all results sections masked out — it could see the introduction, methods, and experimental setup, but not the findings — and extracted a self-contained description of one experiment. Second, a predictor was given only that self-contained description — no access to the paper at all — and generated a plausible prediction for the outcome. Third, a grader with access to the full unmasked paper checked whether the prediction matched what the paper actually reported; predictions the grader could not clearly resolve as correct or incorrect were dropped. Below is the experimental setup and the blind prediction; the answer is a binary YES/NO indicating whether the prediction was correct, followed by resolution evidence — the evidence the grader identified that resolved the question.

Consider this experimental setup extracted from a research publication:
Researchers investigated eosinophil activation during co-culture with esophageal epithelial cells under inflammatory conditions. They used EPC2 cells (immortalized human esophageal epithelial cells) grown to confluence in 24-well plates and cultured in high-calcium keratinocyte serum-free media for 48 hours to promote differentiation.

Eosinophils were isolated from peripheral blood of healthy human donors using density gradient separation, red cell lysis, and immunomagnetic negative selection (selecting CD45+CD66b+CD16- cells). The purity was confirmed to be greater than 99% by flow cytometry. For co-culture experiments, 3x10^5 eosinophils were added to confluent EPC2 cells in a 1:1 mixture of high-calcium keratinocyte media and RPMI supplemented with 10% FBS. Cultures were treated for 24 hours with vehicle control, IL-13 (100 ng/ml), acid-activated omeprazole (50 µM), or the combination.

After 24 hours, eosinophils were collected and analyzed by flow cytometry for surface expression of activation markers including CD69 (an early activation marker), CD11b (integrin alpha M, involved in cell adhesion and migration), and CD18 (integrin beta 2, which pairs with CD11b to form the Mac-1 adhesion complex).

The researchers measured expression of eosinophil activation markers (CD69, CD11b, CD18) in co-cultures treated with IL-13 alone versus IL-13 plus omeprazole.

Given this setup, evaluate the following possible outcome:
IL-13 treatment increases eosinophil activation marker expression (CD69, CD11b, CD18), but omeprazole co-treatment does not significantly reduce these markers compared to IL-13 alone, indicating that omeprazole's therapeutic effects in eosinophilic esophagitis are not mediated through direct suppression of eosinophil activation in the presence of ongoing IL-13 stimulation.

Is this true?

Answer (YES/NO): NO